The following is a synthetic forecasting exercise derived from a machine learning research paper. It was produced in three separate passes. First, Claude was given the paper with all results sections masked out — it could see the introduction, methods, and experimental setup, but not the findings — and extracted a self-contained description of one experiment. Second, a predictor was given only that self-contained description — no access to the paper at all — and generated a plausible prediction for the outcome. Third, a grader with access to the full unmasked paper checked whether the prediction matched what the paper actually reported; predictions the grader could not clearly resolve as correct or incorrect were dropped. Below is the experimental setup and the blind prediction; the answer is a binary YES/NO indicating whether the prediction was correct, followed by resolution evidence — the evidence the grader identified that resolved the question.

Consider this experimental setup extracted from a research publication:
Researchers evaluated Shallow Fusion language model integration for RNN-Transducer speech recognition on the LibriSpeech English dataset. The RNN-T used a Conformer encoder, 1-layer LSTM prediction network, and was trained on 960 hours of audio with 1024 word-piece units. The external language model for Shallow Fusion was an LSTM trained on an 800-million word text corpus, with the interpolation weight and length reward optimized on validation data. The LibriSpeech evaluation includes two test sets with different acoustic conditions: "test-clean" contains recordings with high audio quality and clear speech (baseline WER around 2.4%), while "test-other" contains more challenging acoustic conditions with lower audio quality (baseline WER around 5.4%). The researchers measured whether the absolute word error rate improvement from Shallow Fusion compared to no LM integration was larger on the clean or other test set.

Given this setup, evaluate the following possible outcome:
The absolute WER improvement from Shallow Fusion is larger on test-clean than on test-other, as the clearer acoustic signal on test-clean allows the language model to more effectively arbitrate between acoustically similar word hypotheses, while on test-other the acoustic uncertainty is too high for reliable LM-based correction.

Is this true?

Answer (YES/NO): NO